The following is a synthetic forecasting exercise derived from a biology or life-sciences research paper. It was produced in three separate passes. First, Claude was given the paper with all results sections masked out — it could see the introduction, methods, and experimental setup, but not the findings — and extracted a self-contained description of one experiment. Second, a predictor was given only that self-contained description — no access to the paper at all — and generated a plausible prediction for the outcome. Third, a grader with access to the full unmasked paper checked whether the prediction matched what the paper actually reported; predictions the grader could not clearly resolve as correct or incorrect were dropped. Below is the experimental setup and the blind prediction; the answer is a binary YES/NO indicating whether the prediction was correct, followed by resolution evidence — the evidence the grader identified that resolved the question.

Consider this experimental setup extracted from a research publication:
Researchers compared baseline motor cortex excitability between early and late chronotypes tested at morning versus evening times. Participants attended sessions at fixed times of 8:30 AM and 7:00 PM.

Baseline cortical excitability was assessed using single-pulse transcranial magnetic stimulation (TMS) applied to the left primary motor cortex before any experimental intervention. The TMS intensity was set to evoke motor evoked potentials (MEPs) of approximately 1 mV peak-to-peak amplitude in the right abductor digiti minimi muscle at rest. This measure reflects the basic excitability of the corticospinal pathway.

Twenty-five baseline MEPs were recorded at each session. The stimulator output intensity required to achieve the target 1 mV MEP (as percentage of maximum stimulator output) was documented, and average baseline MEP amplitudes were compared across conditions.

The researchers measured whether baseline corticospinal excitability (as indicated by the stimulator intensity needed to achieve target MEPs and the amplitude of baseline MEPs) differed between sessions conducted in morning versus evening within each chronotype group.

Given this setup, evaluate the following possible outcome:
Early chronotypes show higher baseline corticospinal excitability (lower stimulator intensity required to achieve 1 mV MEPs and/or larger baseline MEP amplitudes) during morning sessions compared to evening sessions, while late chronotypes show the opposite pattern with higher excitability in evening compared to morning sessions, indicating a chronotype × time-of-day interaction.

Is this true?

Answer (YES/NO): NO